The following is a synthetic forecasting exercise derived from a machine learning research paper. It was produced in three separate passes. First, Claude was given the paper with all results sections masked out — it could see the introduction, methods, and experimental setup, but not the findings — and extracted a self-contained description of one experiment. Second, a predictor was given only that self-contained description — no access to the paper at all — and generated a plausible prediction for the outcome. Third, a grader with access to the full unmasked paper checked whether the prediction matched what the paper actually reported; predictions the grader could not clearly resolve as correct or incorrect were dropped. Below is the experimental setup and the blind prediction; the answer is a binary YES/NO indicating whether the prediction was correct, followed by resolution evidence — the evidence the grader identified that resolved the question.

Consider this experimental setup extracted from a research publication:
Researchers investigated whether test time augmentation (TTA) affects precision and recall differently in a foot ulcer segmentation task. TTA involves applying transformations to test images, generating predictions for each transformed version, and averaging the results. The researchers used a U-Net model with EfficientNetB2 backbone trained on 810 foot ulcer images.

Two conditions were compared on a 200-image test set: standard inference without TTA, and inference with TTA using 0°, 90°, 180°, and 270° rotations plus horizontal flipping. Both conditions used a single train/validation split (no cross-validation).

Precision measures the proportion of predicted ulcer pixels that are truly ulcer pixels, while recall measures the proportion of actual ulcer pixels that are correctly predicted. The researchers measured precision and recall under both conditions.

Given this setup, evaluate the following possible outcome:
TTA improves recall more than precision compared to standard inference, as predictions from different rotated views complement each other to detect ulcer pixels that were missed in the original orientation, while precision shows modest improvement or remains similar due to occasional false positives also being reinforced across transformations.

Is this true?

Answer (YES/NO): NO